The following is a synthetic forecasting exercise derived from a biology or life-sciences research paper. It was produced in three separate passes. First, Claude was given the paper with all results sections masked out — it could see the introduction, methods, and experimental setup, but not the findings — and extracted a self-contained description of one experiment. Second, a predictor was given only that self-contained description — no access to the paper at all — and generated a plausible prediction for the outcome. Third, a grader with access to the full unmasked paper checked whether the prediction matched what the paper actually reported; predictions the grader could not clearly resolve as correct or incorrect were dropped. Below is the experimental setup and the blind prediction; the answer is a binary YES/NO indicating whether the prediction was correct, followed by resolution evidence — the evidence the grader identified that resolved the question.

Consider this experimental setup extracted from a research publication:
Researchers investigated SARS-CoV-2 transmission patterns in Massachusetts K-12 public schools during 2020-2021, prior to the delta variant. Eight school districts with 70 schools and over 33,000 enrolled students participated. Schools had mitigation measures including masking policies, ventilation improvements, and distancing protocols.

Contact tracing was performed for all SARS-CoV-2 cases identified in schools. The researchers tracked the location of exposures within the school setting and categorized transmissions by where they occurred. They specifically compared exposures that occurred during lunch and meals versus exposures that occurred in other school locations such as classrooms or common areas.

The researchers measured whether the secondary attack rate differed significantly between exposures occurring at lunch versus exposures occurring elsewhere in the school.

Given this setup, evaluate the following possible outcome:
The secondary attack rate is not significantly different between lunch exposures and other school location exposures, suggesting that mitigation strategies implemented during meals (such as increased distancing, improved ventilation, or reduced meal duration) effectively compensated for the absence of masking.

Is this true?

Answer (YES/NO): NO